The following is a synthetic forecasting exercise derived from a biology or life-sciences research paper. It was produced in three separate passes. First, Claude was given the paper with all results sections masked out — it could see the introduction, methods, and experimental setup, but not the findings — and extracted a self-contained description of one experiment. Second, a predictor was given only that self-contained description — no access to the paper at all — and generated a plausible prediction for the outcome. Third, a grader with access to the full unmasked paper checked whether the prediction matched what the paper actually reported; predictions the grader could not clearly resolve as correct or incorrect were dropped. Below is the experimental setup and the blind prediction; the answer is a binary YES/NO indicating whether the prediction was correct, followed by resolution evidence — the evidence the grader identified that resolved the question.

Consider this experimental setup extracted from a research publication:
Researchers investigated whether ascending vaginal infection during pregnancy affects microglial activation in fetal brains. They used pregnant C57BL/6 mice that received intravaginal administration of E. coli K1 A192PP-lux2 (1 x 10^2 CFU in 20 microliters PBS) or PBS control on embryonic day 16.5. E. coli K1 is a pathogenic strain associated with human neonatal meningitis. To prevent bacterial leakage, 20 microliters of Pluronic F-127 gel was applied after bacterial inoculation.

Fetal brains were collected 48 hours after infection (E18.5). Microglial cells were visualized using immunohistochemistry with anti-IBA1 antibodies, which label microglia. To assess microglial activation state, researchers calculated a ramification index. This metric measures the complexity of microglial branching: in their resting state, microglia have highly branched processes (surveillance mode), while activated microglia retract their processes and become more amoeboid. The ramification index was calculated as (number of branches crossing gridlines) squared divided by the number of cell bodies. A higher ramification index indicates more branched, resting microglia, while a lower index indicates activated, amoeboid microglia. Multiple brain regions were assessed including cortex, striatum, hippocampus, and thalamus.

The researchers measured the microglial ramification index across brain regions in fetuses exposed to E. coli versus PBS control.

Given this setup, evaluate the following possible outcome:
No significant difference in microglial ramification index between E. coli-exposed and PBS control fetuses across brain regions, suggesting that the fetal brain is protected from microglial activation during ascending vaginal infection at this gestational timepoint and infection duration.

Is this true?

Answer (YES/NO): YES